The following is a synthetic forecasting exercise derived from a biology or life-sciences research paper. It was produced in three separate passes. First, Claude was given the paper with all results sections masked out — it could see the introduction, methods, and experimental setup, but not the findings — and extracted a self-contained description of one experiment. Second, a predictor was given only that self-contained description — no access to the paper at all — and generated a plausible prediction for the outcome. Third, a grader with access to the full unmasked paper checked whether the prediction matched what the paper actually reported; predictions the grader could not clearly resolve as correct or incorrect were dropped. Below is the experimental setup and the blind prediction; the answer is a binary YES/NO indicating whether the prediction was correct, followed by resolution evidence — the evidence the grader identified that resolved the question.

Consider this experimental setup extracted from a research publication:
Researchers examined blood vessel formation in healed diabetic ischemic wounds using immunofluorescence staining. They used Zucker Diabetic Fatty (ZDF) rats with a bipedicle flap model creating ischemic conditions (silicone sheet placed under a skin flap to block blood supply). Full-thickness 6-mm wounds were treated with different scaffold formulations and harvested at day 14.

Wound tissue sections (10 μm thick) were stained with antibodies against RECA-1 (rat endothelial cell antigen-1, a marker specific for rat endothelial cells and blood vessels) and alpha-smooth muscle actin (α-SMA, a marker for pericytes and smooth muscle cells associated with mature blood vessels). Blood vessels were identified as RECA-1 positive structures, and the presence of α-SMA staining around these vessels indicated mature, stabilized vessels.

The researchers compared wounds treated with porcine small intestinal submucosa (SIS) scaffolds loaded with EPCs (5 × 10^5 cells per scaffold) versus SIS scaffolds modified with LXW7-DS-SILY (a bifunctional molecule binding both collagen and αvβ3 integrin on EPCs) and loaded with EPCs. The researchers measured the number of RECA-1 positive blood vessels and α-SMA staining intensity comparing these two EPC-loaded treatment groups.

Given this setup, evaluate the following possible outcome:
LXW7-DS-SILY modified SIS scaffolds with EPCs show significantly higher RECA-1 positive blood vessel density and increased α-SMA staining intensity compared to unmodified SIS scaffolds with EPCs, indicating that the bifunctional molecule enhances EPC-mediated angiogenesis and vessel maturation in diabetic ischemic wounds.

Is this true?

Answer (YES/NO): NO